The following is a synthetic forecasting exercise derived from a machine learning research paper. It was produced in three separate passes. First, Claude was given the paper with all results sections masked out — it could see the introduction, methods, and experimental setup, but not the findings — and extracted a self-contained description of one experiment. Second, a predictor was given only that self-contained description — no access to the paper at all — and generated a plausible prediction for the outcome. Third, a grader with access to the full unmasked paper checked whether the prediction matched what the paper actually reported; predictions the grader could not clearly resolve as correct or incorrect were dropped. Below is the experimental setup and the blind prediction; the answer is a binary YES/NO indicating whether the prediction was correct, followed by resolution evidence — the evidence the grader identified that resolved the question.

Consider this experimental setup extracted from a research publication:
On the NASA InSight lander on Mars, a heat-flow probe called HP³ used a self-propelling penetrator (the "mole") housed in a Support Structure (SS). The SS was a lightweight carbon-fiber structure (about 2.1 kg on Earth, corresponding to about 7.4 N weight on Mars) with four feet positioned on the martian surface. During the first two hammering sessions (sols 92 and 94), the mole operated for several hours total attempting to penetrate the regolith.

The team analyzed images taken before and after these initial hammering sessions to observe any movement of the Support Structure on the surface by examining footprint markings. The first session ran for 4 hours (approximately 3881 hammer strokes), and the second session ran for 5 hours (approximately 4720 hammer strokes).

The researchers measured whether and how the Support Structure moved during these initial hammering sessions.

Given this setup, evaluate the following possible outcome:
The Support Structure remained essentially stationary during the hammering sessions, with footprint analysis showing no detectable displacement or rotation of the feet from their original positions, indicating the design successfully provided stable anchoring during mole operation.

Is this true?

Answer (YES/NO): NO